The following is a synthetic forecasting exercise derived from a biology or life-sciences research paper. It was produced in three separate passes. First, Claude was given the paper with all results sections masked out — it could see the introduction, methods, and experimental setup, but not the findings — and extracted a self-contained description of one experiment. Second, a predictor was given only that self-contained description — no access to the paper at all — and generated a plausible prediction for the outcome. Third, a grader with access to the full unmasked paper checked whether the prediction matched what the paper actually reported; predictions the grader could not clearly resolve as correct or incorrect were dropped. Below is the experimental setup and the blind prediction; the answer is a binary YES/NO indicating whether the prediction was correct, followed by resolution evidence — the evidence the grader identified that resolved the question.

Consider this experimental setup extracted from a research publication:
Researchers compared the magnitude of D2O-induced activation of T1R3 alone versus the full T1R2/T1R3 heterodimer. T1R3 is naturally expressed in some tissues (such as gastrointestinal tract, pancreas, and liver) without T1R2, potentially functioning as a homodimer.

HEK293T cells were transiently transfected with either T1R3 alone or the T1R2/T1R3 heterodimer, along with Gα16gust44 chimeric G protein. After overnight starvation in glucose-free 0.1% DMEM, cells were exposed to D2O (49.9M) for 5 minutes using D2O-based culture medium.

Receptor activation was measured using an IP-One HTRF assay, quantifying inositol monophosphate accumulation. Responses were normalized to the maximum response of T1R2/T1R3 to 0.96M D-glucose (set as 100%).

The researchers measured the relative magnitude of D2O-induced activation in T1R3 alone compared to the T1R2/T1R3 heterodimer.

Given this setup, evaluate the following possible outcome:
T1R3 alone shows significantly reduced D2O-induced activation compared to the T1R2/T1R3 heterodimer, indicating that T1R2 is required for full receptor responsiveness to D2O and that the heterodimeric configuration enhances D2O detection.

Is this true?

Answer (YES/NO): NO